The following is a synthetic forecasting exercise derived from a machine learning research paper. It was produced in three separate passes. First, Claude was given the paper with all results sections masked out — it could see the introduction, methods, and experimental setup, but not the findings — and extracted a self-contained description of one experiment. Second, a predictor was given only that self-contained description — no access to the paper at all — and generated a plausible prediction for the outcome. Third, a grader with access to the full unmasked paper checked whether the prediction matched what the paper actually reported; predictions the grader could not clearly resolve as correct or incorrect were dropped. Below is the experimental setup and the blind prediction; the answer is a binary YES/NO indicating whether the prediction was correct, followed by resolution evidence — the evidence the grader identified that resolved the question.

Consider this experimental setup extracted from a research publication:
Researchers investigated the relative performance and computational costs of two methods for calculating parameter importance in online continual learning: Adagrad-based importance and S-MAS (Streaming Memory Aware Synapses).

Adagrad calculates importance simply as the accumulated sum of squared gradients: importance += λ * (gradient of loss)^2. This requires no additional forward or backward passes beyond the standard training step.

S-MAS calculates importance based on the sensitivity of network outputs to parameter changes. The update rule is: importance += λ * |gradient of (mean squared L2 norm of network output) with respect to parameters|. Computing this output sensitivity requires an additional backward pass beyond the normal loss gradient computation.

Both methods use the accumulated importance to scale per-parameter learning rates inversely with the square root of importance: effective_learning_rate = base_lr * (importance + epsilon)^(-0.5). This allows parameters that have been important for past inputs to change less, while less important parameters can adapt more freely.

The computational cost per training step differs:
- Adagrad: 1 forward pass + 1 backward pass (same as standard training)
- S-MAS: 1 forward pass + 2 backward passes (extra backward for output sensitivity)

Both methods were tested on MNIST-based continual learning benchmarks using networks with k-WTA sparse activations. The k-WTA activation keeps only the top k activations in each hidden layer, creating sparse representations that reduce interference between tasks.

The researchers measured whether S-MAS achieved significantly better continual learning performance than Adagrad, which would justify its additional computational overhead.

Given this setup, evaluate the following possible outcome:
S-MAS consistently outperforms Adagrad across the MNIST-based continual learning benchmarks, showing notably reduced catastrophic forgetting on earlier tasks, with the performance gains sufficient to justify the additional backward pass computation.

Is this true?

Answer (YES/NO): NO